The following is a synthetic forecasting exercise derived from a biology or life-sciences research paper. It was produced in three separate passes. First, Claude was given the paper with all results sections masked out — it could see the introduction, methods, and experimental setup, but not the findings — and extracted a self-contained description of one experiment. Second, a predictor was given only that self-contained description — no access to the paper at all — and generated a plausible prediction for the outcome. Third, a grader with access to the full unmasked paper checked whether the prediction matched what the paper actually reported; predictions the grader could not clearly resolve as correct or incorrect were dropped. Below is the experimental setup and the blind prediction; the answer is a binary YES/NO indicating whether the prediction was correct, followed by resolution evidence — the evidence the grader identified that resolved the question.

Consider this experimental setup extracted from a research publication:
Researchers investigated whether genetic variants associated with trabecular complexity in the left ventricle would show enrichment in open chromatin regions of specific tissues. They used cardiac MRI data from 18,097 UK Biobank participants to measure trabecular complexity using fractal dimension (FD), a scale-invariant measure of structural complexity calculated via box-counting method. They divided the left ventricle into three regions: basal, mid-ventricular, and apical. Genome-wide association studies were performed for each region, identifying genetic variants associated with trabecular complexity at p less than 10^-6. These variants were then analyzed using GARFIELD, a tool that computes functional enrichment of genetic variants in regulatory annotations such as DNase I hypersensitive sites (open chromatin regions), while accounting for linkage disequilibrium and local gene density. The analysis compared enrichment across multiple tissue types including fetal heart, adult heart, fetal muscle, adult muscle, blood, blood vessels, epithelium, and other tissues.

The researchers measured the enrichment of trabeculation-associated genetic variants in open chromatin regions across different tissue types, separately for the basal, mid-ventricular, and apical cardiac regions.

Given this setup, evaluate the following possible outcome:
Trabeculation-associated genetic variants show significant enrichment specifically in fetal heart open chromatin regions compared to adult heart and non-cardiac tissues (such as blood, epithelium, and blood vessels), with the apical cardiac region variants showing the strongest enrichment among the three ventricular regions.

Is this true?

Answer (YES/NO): NO